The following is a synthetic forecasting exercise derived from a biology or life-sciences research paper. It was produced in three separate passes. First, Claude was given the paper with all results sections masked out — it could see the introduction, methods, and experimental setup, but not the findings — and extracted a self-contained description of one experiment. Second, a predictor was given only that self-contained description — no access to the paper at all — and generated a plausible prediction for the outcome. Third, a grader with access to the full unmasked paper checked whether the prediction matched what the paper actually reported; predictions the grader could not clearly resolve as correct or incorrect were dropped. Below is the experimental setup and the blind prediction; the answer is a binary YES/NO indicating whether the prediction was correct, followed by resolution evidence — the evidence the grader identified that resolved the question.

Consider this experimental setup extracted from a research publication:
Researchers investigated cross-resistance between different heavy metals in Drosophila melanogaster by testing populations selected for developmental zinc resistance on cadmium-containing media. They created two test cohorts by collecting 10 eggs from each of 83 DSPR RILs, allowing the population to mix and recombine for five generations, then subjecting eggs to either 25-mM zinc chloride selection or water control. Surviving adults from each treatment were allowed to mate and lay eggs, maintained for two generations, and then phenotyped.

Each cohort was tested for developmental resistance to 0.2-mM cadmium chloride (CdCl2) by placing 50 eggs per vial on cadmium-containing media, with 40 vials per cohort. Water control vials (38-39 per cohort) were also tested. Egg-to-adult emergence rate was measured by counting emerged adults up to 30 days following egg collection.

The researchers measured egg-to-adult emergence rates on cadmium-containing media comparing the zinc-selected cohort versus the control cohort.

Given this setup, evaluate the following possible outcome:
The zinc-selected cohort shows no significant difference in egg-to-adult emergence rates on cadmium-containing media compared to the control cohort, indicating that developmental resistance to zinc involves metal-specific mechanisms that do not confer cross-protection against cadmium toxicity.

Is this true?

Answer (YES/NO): NO